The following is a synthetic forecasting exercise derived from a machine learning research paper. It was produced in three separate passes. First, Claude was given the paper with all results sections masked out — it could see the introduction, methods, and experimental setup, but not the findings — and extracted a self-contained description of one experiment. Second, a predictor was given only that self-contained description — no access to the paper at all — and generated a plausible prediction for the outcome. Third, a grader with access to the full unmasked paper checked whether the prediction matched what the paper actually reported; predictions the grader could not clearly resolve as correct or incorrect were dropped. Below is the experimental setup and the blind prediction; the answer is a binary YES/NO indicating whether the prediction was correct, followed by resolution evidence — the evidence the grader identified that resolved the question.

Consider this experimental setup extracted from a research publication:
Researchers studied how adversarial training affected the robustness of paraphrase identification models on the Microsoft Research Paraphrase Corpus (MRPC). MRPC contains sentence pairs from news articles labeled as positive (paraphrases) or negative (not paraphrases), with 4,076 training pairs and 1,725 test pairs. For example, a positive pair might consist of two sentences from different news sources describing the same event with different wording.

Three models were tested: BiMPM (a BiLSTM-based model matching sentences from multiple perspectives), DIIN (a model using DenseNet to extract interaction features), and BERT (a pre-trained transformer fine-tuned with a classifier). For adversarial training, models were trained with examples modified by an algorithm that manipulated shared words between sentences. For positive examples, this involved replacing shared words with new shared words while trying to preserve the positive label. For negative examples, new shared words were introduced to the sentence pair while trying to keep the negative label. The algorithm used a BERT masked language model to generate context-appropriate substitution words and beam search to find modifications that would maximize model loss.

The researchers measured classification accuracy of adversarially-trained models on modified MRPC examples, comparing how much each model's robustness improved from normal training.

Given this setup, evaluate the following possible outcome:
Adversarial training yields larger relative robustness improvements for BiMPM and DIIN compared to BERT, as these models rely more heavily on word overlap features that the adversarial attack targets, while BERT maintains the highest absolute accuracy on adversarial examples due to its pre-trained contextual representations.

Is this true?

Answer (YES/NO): NO